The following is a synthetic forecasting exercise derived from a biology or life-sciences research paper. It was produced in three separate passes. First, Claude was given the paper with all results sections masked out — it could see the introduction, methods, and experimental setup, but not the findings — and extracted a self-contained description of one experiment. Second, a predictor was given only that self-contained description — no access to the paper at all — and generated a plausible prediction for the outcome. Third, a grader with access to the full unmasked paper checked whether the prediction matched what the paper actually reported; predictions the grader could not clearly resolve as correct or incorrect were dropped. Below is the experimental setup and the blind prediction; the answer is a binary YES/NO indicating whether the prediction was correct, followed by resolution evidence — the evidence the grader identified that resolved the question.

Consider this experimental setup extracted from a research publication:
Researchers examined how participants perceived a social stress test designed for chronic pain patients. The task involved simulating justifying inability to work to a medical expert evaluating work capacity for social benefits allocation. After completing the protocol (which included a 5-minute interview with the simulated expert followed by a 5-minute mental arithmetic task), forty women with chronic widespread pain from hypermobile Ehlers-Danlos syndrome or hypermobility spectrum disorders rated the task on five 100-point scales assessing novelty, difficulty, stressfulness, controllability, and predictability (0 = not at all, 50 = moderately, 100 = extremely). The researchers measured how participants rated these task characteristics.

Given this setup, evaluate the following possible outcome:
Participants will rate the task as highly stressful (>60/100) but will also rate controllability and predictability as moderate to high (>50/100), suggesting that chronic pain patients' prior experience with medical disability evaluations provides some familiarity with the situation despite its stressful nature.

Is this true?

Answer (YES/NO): NO